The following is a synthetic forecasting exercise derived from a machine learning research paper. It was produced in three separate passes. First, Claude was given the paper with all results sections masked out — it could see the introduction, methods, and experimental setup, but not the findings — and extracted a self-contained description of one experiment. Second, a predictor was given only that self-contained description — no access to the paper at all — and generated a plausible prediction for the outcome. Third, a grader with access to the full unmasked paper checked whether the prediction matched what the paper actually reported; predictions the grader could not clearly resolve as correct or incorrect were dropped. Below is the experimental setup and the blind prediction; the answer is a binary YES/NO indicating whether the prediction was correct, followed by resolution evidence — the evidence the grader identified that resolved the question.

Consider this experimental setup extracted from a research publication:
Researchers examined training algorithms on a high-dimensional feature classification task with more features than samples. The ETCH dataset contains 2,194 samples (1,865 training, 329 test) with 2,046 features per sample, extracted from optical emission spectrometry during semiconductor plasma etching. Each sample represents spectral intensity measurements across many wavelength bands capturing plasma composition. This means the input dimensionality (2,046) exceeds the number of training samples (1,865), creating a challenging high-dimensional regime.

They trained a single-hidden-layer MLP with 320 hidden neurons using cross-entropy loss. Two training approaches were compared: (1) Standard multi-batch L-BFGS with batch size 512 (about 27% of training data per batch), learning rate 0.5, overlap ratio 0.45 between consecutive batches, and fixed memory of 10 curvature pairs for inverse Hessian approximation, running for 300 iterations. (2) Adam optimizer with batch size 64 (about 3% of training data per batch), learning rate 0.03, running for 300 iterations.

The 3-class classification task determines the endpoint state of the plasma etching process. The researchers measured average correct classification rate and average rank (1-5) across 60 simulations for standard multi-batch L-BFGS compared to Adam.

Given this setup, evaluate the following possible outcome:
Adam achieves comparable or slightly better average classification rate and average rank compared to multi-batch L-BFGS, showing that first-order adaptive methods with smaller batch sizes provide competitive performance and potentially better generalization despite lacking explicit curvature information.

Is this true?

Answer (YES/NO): NO